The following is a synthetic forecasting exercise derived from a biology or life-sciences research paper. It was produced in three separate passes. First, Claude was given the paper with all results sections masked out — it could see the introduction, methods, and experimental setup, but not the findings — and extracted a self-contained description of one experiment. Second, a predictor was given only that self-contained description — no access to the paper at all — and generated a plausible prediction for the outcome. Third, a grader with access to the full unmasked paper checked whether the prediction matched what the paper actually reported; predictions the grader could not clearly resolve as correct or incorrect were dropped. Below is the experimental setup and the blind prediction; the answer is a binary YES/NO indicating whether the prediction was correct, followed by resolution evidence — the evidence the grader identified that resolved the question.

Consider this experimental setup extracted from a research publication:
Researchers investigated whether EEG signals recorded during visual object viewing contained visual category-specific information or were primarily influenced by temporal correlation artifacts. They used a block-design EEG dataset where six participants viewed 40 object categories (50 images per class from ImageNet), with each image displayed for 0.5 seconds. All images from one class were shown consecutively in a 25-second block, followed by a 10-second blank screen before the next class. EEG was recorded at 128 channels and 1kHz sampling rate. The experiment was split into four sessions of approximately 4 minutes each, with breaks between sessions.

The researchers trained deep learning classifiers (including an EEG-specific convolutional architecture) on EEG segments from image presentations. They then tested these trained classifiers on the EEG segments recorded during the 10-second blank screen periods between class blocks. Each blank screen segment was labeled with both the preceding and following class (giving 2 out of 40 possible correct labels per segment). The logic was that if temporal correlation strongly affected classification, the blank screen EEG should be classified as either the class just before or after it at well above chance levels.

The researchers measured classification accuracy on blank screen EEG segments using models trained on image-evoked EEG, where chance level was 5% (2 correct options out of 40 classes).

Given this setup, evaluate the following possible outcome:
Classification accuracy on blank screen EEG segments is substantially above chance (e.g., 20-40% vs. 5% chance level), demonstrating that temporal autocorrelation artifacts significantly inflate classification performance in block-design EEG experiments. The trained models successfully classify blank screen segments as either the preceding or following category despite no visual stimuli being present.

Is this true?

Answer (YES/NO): NO